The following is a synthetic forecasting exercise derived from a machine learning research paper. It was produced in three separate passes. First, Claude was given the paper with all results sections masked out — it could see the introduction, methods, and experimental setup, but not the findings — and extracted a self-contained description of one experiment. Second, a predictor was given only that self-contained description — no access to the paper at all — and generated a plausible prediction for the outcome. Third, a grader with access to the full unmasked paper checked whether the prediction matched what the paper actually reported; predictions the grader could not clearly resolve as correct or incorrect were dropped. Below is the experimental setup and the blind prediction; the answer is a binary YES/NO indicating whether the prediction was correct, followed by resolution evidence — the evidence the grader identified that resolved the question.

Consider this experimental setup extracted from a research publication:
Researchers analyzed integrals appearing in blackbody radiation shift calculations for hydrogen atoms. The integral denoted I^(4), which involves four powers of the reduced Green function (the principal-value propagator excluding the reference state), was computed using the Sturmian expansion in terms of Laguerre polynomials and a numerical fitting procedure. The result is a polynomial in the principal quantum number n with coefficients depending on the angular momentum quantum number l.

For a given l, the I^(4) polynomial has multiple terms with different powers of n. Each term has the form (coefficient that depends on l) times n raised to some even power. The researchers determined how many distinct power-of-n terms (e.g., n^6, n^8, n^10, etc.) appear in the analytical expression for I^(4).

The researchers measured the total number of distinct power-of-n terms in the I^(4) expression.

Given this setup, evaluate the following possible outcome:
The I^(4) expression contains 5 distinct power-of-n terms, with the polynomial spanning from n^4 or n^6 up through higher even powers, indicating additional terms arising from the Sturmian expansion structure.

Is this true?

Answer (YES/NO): NO